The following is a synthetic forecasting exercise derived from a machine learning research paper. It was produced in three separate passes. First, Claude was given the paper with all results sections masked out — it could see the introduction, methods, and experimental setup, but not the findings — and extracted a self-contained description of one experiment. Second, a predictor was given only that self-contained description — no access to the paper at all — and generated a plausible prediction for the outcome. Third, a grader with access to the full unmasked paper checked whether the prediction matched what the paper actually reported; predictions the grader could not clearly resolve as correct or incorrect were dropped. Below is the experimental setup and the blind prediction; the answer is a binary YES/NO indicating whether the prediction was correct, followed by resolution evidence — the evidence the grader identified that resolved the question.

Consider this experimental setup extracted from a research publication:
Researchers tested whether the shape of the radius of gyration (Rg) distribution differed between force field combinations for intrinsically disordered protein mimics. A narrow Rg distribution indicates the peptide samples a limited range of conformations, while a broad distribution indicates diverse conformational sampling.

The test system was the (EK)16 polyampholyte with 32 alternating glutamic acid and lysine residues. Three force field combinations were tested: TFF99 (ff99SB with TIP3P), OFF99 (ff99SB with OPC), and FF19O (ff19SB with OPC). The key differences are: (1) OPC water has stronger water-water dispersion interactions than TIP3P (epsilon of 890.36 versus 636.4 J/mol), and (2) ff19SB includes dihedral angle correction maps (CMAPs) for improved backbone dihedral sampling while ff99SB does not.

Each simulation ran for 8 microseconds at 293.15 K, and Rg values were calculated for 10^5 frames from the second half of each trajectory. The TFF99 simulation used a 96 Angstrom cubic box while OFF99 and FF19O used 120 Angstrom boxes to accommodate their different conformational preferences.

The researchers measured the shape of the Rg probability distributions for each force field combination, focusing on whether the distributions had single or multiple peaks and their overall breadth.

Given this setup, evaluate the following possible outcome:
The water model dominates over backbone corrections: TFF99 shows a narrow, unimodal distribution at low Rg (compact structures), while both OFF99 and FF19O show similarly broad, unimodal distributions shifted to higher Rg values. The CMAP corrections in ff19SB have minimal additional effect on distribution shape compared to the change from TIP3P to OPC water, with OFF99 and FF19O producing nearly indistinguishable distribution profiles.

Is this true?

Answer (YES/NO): NO